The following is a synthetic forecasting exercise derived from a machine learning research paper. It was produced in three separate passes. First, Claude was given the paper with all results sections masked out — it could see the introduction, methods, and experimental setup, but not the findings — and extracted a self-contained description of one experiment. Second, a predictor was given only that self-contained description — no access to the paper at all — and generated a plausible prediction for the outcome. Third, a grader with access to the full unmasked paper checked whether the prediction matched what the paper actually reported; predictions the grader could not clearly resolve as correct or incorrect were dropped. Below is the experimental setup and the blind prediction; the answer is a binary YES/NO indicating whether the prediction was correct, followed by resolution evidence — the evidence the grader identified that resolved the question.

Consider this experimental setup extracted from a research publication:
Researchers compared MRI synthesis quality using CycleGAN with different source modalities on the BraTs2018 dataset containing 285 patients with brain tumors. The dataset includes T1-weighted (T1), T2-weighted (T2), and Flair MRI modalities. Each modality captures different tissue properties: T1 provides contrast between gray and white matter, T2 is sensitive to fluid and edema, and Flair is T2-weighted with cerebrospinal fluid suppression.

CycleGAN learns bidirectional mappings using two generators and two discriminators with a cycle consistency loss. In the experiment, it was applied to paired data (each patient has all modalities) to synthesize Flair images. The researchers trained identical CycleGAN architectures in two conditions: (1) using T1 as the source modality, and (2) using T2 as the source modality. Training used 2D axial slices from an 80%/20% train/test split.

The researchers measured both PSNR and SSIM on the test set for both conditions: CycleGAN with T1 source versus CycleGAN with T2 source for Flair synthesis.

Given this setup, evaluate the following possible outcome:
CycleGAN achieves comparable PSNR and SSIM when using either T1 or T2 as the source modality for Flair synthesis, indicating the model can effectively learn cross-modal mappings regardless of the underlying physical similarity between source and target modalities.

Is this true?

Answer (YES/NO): YES